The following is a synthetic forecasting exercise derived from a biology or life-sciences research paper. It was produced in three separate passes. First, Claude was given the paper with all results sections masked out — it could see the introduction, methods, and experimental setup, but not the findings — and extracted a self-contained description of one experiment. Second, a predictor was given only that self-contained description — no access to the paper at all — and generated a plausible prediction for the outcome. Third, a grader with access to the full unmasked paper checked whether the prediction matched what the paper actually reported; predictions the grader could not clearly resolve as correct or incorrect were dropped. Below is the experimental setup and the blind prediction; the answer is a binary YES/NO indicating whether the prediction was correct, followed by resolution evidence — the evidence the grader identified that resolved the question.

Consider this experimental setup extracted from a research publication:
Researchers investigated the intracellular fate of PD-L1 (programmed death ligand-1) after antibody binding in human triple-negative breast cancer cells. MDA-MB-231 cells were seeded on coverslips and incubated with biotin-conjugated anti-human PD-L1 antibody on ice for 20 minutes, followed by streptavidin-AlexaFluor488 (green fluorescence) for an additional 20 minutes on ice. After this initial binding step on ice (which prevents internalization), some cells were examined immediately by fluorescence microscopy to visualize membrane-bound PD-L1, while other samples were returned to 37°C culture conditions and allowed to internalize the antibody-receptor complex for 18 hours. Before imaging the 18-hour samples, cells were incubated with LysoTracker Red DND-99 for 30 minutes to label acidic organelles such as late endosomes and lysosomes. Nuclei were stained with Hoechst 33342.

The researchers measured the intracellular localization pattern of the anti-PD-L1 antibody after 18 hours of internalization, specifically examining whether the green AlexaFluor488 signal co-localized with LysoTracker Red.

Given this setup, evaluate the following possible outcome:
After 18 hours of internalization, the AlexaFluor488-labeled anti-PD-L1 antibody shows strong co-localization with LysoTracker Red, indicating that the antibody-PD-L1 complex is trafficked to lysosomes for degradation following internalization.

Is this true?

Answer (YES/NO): YES